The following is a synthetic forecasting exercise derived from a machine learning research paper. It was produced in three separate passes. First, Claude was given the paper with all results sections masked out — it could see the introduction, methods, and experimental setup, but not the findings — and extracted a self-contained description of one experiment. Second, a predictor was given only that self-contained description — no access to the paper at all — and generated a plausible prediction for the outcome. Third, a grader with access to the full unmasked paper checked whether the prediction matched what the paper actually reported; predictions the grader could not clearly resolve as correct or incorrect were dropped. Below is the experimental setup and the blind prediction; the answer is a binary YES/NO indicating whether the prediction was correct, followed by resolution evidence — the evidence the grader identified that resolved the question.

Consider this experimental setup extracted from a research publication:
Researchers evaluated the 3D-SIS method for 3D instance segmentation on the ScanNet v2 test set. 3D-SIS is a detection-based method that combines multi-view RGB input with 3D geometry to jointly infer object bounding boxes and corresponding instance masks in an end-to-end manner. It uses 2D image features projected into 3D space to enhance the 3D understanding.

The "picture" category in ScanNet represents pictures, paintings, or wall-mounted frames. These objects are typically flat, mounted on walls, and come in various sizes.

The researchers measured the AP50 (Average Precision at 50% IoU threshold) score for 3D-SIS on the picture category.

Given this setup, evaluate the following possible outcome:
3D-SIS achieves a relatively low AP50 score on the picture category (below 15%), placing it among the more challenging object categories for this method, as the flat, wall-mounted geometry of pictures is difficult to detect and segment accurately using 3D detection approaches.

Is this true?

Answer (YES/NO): YES